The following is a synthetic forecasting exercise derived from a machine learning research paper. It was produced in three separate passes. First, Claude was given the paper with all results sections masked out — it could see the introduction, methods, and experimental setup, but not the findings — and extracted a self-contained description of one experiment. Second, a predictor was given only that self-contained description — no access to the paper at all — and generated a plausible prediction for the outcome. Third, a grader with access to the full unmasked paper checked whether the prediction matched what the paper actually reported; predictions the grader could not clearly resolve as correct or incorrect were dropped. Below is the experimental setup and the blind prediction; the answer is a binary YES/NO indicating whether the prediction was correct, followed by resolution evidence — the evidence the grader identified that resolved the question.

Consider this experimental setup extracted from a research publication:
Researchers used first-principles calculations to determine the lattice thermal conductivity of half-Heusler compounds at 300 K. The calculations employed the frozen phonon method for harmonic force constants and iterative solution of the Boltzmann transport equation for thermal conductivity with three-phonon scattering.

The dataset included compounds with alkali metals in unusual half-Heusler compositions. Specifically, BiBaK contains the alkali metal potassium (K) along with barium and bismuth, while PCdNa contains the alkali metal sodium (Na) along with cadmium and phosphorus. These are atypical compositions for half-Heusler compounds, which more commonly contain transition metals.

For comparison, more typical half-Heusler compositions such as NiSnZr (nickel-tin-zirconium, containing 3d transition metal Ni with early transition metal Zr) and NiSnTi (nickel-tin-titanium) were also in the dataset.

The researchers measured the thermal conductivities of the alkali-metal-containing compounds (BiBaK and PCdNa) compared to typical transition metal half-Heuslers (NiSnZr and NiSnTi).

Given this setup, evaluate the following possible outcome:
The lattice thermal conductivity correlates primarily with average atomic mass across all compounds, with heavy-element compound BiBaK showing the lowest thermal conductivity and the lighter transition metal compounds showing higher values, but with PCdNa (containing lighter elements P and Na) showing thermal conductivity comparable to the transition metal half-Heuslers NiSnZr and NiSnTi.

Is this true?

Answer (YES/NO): NO